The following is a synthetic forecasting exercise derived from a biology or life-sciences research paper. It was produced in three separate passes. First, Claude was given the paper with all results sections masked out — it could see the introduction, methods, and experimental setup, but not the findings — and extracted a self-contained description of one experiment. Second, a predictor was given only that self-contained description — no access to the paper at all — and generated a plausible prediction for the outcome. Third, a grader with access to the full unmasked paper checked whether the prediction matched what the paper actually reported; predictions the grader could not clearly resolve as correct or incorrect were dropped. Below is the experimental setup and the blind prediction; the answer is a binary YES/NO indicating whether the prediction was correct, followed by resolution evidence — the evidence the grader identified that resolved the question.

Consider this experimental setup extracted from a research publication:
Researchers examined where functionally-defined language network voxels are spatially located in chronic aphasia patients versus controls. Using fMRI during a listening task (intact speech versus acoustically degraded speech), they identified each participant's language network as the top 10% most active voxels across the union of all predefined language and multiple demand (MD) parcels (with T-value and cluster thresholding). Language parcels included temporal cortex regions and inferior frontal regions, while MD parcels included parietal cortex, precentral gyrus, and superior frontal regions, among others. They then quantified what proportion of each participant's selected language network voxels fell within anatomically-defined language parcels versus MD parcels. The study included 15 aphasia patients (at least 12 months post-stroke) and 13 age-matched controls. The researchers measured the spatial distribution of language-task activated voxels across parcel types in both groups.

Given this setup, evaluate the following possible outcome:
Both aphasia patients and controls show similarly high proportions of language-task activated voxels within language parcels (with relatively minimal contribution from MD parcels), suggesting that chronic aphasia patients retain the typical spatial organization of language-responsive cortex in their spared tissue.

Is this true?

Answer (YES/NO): YES